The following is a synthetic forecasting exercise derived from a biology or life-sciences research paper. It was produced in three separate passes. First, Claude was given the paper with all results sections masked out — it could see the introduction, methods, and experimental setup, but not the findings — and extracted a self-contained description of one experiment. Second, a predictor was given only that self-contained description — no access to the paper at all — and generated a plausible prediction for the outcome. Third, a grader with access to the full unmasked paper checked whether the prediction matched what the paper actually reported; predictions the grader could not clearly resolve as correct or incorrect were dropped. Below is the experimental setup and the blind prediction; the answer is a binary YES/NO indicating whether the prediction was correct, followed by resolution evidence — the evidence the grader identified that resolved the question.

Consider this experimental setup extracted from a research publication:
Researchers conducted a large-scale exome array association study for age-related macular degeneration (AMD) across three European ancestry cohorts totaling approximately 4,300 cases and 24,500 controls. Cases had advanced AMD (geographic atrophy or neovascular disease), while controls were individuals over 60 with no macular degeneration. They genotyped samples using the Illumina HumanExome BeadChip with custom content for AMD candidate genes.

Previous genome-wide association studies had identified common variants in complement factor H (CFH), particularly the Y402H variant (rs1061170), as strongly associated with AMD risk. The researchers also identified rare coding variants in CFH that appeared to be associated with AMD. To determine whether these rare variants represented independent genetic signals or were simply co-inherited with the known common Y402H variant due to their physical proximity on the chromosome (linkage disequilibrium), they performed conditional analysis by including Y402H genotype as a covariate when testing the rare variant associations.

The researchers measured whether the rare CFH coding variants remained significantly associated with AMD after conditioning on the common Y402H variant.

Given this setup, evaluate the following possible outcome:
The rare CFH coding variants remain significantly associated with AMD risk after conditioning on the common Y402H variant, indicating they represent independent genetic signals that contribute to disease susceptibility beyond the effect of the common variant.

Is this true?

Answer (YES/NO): YES